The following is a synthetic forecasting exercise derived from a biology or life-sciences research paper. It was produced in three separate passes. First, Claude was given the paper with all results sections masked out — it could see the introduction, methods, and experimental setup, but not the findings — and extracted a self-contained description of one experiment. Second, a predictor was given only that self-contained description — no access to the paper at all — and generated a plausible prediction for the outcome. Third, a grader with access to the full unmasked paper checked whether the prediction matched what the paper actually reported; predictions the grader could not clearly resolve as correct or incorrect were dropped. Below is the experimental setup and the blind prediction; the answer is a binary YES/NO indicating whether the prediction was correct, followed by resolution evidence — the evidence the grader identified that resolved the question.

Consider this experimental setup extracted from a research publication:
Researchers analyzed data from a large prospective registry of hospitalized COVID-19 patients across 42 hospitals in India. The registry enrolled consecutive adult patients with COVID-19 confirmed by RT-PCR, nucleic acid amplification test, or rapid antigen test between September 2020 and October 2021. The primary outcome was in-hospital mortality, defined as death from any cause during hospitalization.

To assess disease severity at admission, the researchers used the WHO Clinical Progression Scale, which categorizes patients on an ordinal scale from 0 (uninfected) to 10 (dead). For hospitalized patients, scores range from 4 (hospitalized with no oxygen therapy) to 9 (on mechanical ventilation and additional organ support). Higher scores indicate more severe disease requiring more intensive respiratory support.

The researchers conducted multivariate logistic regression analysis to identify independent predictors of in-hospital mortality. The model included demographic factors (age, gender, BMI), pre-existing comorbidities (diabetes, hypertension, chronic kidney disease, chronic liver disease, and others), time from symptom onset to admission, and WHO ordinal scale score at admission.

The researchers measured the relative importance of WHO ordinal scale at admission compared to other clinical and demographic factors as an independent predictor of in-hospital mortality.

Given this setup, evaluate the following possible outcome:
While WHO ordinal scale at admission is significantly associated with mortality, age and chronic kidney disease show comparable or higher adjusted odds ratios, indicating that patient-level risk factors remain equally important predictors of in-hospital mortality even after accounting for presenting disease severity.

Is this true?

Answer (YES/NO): NO